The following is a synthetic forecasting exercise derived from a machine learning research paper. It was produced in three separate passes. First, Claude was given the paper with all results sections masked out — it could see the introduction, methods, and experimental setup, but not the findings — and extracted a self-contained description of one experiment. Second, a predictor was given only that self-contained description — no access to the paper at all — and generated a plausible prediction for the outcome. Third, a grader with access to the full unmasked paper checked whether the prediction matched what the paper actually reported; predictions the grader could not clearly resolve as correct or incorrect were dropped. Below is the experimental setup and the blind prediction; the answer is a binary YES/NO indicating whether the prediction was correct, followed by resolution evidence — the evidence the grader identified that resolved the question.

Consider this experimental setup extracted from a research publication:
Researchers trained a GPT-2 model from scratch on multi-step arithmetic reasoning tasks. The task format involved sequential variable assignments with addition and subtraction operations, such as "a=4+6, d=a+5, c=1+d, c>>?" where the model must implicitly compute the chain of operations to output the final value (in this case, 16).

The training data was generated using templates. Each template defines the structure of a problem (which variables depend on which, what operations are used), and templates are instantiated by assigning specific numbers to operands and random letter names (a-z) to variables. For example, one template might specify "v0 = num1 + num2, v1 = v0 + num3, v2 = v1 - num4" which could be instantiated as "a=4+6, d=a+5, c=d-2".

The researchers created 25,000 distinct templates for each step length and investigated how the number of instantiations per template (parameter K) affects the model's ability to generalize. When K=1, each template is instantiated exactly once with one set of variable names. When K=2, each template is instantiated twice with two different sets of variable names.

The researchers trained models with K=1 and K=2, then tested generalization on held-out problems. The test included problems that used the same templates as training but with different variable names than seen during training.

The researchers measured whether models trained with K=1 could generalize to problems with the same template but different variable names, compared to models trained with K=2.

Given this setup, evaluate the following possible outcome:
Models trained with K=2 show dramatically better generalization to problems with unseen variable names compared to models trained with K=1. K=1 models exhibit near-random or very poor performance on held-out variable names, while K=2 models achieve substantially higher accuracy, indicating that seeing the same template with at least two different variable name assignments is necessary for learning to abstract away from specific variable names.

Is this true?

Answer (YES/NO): YES